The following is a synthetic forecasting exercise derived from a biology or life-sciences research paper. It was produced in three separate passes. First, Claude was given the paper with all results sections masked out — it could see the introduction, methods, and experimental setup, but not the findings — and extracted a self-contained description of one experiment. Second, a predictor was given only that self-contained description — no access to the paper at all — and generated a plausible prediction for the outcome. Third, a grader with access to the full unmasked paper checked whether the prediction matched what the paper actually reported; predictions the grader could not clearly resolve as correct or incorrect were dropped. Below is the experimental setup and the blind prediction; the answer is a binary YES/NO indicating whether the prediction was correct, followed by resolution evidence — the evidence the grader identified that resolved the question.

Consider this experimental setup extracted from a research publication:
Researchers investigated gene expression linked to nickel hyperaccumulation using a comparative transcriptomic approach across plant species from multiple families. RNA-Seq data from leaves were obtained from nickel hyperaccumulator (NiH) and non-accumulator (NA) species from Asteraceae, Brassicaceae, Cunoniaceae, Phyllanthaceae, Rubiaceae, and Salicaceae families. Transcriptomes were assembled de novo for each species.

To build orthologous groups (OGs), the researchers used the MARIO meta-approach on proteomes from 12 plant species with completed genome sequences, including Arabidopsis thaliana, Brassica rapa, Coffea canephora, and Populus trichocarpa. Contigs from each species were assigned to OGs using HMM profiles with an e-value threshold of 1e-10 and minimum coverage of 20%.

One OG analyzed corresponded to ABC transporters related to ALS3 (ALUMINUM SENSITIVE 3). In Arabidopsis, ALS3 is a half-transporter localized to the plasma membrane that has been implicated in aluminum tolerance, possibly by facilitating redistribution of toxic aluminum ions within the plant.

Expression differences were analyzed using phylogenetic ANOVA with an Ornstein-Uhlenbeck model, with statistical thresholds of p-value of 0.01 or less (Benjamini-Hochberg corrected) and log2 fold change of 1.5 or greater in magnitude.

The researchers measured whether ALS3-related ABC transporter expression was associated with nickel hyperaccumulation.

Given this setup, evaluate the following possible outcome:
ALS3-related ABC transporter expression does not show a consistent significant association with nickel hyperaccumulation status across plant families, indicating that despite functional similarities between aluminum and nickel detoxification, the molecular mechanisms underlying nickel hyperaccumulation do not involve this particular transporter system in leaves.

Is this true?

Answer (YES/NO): NO